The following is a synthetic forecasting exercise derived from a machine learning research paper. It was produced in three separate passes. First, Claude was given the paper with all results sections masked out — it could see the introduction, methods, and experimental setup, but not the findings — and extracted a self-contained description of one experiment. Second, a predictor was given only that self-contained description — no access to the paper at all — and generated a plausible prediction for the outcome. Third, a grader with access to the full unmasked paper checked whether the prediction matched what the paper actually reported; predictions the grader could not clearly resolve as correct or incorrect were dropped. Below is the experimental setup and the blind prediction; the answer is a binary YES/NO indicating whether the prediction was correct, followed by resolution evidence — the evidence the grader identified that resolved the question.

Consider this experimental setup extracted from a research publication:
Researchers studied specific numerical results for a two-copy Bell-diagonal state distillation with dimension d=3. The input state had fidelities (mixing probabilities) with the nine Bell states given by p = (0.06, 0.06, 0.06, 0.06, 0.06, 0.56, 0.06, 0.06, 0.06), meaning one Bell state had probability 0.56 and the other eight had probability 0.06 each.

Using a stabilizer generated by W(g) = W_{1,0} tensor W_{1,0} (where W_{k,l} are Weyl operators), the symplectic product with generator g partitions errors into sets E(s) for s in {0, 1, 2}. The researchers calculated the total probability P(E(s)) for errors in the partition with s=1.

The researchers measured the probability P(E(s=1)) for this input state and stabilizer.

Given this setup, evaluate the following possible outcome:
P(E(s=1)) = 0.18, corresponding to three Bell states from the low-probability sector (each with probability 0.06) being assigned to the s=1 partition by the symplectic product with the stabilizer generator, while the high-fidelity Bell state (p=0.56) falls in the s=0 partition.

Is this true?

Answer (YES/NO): NO